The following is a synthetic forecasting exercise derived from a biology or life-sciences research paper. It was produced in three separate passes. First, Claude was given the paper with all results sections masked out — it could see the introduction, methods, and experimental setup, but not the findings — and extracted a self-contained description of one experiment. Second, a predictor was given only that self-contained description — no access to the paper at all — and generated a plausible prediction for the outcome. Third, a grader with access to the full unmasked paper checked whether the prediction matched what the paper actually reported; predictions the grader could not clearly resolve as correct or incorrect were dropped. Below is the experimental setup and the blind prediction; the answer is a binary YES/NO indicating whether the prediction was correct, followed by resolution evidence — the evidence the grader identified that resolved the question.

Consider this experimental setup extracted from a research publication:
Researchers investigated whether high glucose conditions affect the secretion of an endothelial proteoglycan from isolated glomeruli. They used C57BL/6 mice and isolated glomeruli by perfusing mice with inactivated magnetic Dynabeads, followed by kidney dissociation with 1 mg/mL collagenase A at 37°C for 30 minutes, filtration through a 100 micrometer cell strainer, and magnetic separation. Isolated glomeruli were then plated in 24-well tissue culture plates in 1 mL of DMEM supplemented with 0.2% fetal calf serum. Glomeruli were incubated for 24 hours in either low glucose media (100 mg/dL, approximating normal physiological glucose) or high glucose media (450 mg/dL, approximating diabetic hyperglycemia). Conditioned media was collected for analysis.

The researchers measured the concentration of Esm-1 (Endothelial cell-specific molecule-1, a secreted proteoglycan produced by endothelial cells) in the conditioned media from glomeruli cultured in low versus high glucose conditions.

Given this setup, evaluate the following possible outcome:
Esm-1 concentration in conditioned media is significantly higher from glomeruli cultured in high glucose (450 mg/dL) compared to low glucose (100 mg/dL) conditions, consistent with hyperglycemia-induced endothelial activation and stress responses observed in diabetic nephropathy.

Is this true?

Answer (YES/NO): YES